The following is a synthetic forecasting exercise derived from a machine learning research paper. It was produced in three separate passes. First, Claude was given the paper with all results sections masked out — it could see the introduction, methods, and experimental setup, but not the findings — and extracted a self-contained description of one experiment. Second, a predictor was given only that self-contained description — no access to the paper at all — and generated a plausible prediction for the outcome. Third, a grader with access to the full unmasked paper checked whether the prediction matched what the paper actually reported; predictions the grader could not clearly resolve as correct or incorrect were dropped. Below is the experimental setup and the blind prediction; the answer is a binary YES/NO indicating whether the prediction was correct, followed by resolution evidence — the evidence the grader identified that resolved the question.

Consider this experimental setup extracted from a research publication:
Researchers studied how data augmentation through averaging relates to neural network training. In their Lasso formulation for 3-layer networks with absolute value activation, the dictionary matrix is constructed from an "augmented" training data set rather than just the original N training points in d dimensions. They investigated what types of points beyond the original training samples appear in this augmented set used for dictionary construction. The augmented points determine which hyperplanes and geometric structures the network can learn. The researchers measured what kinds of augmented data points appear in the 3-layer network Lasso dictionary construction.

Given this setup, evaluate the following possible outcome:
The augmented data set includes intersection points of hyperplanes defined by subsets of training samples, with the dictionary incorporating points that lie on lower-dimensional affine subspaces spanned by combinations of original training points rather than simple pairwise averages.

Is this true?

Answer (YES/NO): NO